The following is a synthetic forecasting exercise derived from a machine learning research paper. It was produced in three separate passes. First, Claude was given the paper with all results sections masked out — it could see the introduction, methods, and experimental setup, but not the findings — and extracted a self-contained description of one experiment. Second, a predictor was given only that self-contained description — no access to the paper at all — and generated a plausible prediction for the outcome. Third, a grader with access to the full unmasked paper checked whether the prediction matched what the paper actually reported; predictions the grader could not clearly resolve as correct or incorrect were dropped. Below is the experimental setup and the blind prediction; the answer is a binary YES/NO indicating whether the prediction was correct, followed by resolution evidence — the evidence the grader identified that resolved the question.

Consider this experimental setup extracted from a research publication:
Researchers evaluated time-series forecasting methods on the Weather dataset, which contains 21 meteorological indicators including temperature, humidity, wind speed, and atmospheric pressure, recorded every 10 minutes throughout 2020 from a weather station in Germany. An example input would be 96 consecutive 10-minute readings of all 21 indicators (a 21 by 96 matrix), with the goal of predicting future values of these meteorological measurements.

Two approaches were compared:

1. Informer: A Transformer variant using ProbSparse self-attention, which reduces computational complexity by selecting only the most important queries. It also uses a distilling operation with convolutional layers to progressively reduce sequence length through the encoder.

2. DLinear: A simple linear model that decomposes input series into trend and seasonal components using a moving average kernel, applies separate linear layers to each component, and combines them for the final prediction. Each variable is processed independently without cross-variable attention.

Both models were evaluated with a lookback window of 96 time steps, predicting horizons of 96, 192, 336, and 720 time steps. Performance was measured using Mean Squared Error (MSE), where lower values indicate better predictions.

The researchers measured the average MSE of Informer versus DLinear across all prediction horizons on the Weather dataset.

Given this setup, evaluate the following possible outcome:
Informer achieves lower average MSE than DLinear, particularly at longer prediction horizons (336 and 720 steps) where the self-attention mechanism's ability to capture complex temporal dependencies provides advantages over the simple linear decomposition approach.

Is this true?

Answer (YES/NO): NO